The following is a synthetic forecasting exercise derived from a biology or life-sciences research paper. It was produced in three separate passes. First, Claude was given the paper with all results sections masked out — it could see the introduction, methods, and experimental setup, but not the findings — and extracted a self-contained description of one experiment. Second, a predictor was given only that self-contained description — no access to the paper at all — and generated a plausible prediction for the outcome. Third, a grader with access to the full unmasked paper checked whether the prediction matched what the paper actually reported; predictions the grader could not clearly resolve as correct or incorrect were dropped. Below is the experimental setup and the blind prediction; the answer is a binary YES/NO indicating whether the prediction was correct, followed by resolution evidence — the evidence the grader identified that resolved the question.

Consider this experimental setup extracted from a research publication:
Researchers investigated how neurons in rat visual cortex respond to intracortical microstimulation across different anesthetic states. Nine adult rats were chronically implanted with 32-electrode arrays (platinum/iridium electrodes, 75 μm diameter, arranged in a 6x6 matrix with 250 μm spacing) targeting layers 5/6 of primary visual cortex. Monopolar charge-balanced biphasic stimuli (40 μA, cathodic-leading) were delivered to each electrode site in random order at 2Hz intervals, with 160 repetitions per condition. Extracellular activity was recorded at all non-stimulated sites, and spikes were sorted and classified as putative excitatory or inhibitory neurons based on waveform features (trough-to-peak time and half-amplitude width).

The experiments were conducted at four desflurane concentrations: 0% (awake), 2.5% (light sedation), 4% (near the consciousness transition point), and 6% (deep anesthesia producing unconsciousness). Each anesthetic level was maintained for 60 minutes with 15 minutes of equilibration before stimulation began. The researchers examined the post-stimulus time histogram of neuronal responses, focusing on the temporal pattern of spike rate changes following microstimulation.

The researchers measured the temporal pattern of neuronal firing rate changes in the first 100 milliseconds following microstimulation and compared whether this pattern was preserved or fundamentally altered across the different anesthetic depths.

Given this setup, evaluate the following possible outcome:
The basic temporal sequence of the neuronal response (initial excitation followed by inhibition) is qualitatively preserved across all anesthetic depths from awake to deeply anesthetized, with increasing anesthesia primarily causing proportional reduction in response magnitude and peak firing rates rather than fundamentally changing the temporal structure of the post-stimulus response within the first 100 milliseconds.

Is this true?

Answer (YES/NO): YES